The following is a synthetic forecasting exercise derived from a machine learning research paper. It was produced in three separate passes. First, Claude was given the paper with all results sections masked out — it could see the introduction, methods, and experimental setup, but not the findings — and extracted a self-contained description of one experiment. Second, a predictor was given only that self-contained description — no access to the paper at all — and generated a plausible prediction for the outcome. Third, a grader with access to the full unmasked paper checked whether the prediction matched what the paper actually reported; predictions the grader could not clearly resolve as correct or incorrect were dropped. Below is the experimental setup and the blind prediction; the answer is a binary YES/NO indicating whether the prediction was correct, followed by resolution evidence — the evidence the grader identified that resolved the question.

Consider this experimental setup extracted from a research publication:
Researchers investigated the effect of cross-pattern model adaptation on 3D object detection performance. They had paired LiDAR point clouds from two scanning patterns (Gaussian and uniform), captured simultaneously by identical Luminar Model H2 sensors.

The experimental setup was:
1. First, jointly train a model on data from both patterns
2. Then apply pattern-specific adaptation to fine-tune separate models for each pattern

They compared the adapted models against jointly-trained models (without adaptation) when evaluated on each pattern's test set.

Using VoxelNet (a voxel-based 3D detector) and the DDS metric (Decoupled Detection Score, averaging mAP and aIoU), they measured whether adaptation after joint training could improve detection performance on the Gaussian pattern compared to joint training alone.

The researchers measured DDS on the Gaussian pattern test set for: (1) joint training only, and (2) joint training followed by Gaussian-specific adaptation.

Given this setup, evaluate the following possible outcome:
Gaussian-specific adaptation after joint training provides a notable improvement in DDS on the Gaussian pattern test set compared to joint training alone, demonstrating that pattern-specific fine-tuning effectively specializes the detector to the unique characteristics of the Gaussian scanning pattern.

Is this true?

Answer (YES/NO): YES